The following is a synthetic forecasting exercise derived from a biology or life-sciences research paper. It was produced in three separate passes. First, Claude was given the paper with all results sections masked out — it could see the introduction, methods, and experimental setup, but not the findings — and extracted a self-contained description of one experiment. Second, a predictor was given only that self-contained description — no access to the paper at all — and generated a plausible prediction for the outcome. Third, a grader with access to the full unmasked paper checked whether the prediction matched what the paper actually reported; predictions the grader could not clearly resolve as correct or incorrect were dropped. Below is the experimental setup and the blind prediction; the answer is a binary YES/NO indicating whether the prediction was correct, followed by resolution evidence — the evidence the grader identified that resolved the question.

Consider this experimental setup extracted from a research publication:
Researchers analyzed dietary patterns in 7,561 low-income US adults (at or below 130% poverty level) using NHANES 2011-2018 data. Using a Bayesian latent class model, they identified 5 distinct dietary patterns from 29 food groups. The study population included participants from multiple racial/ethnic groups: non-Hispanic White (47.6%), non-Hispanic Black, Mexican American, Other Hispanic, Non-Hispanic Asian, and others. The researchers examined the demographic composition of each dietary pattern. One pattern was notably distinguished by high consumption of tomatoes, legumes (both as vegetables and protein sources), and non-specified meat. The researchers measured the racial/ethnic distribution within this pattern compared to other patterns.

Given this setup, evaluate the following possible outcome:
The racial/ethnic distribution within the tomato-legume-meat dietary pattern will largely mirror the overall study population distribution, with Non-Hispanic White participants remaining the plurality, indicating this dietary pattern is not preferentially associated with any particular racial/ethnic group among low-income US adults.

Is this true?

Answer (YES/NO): NO